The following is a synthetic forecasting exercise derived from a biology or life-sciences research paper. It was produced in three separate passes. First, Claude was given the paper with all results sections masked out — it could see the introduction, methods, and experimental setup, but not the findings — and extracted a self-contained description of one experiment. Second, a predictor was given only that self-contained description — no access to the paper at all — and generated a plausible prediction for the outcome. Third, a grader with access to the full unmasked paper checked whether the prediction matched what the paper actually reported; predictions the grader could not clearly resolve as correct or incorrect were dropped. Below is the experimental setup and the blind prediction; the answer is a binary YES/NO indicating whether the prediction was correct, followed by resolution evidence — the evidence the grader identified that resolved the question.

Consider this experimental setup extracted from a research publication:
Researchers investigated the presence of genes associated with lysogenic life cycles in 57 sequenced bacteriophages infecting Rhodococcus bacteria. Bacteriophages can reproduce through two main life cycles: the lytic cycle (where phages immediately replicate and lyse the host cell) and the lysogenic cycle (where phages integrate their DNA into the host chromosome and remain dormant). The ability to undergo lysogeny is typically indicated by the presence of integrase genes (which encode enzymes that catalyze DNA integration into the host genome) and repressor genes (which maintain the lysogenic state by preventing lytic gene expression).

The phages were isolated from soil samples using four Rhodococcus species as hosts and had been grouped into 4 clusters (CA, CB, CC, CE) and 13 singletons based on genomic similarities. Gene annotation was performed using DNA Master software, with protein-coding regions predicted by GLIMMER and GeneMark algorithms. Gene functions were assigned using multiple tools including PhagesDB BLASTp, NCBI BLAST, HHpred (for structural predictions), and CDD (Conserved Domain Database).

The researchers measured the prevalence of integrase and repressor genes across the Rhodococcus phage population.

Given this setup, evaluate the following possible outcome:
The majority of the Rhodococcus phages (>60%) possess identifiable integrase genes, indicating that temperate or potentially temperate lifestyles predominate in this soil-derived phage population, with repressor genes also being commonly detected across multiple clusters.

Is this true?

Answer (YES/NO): NO